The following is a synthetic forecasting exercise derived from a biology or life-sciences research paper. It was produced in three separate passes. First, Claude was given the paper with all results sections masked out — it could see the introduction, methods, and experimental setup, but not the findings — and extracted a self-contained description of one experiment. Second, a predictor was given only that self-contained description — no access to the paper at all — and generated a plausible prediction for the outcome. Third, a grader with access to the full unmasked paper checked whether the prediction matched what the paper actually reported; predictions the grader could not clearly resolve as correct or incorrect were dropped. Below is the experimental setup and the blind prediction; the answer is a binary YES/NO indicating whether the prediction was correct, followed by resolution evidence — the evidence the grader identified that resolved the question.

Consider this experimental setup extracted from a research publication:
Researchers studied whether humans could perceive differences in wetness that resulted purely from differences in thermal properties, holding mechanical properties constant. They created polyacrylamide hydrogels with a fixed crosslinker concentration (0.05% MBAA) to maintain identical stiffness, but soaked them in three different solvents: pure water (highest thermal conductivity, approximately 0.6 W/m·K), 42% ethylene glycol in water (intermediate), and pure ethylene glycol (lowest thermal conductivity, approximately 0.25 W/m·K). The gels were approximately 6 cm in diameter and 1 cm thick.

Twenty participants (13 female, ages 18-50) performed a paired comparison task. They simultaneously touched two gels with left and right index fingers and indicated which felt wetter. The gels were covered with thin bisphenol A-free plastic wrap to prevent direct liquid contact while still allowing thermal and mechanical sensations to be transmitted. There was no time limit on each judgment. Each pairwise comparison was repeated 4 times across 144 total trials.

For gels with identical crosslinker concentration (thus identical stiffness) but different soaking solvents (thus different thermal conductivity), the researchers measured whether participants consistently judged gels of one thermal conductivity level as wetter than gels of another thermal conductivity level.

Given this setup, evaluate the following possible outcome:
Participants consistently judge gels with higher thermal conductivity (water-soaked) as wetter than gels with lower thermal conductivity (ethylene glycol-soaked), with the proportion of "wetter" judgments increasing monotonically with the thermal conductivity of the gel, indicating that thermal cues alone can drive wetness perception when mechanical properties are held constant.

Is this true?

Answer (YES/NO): YES